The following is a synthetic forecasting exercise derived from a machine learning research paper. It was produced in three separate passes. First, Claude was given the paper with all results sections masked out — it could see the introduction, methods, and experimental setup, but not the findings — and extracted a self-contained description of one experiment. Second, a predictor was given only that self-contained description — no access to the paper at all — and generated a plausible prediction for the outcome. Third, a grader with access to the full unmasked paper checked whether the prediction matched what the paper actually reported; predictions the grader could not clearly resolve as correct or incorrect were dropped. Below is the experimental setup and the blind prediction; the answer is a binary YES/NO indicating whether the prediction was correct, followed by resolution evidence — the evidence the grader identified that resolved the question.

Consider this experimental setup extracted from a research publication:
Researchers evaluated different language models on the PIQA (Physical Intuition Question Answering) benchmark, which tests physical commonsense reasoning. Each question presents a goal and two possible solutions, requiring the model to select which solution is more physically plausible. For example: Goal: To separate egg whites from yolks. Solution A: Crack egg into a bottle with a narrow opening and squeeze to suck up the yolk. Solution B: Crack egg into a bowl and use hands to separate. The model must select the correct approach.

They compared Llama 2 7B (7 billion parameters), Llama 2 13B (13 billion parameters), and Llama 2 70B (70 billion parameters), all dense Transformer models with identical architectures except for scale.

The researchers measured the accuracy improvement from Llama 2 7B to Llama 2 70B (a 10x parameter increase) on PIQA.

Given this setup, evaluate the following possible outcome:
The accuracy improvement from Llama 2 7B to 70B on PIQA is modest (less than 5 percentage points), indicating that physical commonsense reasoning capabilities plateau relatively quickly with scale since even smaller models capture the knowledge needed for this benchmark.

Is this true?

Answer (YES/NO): YES